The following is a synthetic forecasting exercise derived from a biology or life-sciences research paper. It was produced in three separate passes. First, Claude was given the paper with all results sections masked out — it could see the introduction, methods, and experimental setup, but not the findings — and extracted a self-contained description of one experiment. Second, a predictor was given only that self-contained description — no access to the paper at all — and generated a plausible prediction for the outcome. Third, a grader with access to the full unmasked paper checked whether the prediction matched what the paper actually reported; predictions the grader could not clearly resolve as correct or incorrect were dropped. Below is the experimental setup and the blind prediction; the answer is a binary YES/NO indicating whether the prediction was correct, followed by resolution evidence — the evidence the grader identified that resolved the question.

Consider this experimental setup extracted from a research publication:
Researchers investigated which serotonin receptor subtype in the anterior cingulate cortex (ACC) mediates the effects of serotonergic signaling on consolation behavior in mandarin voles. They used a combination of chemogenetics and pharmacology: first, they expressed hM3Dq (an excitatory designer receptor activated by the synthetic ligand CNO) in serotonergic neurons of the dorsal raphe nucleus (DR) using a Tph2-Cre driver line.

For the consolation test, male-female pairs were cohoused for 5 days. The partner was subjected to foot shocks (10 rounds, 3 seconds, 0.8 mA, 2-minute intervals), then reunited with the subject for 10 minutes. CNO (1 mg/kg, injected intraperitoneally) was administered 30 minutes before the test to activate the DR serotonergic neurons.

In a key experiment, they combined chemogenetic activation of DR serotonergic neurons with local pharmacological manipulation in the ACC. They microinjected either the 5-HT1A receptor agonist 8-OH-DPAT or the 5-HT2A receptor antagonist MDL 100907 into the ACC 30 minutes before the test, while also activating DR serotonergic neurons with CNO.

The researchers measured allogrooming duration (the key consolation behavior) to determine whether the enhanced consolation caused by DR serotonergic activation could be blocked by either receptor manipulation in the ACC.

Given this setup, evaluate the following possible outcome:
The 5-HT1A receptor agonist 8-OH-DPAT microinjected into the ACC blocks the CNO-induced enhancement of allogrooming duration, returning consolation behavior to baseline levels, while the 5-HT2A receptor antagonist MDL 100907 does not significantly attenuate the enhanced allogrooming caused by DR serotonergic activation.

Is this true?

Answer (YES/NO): NO